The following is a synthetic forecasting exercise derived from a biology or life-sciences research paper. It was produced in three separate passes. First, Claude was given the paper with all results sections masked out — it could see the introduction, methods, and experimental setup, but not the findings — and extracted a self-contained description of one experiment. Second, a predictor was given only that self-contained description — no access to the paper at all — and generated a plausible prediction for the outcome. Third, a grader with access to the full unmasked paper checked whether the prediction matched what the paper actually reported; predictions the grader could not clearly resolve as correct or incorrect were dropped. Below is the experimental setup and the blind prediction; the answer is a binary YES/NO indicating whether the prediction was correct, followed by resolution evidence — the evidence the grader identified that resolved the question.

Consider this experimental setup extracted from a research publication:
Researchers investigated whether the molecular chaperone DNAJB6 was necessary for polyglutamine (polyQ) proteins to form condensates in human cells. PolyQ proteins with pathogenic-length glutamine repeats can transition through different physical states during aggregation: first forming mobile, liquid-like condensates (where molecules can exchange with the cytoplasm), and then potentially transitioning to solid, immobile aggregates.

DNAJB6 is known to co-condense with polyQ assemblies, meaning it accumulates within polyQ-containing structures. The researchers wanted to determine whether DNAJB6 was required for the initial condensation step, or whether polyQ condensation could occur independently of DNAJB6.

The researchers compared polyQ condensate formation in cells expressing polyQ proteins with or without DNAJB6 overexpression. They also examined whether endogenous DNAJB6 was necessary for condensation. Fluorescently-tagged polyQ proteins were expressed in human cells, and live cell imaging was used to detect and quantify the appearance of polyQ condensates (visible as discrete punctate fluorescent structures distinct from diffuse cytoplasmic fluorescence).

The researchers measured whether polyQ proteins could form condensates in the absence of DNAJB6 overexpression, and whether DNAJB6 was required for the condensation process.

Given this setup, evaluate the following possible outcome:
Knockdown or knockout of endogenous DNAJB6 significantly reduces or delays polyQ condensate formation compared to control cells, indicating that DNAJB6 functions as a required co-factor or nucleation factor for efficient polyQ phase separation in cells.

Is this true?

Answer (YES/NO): NO